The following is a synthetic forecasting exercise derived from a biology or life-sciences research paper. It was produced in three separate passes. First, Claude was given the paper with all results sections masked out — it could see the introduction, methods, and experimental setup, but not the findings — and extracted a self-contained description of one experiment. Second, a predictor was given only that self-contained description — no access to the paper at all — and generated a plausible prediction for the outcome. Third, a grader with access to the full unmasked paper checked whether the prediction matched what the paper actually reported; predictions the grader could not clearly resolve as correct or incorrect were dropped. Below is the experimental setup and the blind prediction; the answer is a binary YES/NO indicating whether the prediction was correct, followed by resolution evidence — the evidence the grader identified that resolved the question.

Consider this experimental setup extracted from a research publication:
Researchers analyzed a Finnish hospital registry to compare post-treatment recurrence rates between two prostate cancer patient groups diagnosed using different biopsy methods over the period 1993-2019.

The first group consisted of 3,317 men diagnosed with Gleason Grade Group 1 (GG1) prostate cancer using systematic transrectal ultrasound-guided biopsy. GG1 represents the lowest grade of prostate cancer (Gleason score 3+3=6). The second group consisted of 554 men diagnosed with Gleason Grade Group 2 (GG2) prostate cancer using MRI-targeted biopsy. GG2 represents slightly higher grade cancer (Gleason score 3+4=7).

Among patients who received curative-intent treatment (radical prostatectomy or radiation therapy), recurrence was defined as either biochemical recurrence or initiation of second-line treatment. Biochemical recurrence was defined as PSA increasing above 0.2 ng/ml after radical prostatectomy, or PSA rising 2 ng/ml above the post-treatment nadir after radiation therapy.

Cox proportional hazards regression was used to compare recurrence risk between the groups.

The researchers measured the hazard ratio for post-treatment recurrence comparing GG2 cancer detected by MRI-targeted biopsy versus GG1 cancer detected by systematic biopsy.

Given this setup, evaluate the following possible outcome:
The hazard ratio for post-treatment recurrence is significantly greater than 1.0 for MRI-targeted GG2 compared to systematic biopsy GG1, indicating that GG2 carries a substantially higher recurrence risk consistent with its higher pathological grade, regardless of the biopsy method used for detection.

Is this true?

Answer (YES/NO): NO